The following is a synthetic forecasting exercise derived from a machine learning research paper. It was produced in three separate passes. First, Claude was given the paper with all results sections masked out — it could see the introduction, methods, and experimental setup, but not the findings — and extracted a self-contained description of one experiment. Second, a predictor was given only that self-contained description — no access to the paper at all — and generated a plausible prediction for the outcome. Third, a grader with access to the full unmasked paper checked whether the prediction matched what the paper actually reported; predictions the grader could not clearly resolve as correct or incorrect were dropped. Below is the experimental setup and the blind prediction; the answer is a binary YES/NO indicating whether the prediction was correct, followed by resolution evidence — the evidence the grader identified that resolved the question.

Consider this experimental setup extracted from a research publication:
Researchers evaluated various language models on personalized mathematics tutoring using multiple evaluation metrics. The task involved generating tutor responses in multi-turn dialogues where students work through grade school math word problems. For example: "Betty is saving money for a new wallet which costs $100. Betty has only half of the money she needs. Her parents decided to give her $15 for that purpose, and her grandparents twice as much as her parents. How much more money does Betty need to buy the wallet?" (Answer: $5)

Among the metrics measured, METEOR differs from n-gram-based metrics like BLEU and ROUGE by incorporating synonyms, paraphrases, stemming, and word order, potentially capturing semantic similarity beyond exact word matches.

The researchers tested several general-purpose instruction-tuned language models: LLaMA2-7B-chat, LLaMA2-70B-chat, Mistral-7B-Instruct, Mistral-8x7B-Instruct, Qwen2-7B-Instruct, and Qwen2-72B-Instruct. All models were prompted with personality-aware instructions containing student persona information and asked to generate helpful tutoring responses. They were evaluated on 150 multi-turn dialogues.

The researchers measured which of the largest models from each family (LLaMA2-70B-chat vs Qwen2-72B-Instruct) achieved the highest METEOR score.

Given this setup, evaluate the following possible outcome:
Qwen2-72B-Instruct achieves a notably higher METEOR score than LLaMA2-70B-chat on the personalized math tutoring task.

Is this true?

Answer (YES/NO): YES